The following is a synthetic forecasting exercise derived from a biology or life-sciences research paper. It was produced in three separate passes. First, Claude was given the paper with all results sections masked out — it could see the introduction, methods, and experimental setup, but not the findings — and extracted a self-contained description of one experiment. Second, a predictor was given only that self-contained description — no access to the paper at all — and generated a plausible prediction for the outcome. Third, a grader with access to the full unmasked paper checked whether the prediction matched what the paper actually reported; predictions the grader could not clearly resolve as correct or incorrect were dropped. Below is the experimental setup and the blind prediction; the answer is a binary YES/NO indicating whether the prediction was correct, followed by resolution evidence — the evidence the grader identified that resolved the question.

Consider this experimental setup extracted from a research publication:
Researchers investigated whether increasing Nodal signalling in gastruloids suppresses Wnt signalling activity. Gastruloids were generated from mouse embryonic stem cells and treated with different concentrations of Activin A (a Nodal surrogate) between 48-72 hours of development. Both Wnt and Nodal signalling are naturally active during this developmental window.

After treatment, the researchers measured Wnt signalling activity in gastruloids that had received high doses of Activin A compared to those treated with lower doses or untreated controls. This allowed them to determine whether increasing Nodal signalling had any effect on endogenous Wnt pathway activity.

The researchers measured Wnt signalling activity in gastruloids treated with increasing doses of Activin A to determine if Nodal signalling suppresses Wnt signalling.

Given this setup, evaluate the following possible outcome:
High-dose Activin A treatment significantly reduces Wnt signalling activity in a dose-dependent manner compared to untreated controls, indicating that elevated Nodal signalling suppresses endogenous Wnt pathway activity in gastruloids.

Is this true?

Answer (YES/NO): YES